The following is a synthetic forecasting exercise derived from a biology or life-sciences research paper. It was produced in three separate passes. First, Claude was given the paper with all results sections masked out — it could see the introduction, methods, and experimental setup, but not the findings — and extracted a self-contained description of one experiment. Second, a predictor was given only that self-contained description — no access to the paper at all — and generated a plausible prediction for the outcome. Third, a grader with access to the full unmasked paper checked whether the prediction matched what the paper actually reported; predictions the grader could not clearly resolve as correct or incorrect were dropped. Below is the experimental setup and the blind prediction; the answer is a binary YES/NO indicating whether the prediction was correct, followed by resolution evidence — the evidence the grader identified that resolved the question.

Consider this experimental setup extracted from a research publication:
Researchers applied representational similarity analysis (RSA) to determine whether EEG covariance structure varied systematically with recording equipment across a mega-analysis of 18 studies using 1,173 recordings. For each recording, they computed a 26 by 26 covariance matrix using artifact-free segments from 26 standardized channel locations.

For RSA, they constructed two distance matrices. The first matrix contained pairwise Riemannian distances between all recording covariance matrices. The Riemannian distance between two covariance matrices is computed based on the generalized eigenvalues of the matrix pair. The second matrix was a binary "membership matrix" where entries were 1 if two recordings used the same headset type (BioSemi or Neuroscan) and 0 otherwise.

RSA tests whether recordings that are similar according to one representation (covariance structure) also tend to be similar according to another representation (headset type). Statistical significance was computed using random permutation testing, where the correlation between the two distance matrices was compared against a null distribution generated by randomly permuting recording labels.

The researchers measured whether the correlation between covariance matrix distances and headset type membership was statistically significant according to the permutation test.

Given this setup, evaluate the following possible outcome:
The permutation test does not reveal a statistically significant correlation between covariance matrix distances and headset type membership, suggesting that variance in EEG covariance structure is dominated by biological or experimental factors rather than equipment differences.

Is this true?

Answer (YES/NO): NO